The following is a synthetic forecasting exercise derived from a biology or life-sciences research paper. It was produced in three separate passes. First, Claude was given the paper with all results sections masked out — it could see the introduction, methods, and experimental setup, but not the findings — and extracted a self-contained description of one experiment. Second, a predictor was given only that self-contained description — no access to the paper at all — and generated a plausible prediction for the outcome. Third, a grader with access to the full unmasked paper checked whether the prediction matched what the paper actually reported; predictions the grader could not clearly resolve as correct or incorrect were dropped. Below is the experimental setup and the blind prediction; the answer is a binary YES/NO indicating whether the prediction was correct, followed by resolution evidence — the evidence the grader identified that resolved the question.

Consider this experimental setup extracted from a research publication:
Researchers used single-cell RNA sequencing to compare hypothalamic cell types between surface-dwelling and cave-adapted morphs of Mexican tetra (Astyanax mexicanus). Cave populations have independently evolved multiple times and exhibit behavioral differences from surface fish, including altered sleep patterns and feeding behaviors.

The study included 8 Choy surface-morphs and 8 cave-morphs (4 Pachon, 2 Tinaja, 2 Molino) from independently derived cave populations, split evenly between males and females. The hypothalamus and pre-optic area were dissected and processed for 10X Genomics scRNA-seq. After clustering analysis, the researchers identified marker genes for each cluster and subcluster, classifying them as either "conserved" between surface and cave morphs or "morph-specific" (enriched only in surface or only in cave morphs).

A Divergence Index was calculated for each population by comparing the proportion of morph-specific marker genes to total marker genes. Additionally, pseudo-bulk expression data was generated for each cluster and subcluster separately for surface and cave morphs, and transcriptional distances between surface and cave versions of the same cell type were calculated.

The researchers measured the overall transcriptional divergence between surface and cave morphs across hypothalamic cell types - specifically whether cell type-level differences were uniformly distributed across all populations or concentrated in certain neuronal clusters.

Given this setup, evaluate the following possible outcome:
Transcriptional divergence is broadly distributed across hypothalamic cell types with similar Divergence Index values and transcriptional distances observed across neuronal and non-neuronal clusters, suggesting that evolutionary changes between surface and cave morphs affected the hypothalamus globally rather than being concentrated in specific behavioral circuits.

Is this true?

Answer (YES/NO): NO